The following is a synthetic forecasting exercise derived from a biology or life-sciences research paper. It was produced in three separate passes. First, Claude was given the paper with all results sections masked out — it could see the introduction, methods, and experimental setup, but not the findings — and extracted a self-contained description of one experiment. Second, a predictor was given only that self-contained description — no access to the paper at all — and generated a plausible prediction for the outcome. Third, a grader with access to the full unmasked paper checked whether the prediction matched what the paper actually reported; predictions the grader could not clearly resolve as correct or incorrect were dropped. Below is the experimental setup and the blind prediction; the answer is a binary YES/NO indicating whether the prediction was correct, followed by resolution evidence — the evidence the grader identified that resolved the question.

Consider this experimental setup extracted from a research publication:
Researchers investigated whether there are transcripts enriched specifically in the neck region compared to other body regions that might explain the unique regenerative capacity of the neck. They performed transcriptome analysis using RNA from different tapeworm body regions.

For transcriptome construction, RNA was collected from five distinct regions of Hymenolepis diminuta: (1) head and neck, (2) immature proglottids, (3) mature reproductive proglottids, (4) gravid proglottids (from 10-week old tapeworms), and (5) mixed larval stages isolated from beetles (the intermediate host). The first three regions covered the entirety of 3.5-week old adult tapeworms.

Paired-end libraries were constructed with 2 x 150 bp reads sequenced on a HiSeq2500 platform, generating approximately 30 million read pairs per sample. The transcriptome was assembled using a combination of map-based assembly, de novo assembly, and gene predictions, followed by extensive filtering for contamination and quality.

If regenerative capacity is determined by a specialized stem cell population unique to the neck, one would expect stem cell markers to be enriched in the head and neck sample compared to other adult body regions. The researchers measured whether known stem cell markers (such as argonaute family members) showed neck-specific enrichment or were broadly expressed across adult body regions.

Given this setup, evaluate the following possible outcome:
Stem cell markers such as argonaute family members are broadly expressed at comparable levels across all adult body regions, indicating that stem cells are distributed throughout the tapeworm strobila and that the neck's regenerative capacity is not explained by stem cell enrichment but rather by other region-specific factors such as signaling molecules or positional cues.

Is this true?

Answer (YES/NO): YES